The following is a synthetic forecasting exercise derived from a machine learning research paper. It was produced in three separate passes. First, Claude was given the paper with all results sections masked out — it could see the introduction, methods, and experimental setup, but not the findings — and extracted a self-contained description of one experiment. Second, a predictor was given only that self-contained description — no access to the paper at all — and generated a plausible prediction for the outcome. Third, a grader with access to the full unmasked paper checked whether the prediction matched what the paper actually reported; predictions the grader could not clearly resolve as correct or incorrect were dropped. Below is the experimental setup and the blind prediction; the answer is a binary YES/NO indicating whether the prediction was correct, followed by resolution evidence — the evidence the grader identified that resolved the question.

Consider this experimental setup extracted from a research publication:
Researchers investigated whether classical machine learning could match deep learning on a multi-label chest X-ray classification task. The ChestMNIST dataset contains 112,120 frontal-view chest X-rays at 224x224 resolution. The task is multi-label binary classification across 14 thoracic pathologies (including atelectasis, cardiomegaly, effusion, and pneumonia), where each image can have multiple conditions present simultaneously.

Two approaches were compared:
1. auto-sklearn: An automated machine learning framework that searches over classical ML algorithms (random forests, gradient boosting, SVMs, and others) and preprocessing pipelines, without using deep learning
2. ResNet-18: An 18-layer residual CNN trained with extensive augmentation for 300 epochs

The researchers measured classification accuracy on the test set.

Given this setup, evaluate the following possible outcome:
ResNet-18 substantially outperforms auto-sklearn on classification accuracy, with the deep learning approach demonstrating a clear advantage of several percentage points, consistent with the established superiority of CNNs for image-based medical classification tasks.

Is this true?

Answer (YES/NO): YES